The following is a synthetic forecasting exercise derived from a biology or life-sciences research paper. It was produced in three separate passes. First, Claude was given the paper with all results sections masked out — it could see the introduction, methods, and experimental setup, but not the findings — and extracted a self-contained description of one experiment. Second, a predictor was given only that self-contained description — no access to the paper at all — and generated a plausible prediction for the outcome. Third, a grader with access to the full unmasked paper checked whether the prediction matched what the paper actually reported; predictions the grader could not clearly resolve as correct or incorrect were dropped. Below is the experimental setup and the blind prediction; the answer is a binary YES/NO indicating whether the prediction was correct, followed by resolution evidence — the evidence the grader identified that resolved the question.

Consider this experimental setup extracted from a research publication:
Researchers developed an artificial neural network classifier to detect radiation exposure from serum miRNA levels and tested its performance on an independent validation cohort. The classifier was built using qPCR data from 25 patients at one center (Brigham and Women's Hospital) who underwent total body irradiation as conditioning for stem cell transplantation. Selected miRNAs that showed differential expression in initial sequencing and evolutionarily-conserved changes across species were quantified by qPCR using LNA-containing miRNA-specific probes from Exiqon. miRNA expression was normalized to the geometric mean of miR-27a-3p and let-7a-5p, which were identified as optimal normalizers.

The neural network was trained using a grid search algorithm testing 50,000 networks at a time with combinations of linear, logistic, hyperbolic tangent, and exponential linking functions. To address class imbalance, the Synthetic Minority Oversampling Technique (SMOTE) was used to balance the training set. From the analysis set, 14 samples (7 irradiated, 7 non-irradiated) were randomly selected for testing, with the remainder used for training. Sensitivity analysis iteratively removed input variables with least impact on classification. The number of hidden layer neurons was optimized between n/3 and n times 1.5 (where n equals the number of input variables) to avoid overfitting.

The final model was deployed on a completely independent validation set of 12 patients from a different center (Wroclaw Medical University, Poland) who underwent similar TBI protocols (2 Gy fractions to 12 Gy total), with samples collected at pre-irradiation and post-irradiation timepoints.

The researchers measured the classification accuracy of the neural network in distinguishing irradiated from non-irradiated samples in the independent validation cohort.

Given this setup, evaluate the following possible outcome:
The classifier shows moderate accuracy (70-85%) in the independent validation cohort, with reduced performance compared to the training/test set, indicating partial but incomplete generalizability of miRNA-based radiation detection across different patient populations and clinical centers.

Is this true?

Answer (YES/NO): NO